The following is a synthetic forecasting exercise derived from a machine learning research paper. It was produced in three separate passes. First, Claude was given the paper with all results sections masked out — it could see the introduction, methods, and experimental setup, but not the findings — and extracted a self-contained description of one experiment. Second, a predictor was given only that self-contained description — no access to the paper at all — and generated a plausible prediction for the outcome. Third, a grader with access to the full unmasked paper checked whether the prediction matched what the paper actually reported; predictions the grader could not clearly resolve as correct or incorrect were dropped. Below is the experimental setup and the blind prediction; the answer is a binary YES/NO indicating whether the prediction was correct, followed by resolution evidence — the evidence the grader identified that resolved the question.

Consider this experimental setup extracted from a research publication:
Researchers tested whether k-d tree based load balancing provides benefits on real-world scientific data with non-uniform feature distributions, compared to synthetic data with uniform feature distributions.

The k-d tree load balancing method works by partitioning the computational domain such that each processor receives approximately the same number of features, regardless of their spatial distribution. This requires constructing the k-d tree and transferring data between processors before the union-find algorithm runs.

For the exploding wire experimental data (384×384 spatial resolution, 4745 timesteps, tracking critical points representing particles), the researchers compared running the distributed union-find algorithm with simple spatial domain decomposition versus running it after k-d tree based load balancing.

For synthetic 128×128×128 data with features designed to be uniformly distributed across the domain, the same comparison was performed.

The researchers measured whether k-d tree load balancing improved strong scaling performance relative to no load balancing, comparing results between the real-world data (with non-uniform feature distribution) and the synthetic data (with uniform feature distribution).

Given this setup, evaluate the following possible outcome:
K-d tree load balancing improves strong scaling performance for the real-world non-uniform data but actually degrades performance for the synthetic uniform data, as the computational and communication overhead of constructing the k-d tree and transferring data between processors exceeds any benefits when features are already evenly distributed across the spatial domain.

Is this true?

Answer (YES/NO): YES